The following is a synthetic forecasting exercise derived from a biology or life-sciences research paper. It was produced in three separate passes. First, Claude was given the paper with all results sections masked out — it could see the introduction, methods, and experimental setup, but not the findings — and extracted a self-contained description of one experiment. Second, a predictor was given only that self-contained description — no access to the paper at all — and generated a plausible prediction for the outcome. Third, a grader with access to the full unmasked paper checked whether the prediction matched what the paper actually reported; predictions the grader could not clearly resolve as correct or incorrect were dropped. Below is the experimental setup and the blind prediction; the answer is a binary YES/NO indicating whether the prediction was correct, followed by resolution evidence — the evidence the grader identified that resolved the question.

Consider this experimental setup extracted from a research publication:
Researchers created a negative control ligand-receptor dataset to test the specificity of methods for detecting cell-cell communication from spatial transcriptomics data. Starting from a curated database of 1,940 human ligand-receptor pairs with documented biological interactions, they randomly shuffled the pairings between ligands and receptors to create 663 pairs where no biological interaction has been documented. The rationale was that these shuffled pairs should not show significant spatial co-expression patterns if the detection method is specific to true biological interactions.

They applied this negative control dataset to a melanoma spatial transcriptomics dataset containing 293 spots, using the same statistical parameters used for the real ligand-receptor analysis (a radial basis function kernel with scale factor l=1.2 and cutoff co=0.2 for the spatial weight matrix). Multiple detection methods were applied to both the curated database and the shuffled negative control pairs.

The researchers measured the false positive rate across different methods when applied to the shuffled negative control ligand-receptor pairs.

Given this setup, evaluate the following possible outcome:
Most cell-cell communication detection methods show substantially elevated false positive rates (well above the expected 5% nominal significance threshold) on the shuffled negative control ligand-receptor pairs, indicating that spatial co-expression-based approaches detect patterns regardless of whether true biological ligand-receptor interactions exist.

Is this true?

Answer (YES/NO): NO